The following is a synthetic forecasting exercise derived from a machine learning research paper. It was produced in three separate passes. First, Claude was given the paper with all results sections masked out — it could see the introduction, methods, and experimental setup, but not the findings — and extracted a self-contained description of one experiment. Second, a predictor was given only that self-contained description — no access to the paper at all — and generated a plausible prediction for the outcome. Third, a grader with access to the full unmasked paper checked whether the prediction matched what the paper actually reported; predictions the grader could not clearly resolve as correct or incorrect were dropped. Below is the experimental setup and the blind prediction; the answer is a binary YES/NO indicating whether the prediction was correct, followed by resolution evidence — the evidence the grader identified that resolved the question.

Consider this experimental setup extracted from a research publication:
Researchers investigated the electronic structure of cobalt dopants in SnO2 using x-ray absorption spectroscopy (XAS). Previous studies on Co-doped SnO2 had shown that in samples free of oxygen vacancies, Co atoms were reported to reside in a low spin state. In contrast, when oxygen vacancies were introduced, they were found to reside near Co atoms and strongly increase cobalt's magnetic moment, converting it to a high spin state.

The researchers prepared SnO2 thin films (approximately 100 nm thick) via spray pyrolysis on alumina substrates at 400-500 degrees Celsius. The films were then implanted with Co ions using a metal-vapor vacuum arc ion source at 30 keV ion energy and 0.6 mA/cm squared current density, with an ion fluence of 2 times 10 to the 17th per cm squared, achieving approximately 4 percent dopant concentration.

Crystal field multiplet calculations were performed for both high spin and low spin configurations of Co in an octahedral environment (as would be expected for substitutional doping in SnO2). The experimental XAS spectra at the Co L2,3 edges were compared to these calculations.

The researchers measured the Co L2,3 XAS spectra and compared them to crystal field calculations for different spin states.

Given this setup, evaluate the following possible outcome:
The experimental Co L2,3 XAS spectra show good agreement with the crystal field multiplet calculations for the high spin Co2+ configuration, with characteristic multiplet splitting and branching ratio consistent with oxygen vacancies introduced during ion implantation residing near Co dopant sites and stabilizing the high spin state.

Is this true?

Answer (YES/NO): NO